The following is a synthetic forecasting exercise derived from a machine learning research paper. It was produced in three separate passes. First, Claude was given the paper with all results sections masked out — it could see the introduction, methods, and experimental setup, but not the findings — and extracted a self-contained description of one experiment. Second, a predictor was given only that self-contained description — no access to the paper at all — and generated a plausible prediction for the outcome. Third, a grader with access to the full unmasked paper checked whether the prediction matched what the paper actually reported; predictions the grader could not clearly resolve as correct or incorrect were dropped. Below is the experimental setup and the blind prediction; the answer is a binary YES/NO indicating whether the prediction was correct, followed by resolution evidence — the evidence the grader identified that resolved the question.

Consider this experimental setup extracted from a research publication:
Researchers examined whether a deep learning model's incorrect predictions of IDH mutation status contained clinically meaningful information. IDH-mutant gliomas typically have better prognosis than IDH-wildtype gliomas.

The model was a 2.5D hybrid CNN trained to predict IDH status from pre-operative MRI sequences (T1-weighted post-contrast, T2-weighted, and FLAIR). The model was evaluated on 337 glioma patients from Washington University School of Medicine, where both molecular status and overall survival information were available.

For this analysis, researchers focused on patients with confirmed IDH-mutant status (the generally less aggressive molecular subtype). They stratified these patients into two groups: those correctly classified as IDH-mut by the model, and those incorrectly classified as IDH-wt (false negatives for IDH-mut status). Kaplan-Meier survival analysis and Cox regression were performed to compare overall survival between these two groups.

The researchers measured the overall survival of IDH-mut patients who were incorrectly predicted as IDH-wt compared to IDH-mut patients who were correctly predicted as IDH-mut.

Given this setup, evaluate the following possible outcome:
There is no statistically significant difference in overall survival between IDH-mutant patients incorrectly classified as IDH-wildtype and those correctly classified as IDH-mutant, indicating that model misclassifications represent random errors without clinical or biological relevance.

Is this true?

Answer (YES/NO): NO